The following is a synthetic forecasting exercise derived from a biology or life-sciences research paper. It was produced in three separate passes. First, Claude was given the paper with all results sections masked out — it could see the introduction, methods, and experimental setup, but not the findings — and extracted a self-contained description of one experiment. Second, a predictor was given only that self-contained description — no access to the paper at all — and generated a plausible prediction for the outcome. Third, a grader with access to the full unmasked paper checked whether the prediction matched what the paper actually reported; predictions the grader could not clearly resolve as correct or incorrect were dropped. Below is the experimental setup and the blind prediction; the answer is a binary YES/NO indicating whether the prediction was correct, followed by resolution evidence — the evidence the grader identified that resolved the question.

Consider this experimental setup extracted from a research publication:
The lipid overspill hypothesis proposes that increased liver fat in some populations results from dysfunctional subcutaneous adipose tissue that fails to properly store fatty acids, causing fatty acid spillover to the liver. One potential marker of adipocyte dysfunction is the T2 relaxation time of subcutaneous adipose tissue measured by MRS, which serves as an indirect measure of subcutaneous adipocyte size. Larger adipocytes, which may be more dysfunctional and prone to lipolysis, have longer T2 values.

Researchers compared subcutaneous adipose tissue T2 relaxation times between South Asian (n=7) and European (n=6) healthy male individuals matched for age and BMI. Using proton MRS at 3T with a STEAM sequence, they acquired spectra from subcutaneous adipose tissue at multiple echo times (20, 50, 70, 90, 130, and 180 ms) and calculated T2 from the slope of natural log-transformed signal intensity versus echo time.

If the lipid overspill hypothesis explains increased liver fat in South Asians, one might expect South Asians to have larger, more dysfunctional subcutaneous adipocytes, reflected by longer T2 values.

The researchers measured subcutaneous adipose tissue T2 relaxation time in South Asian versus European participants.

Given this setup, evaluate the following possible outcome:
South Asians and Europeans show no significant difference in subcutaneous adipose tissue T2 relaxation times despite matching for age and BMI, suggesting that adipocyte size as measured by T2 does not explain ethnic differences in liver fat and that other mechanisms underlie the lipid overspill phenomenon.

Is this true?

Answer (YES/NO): YES